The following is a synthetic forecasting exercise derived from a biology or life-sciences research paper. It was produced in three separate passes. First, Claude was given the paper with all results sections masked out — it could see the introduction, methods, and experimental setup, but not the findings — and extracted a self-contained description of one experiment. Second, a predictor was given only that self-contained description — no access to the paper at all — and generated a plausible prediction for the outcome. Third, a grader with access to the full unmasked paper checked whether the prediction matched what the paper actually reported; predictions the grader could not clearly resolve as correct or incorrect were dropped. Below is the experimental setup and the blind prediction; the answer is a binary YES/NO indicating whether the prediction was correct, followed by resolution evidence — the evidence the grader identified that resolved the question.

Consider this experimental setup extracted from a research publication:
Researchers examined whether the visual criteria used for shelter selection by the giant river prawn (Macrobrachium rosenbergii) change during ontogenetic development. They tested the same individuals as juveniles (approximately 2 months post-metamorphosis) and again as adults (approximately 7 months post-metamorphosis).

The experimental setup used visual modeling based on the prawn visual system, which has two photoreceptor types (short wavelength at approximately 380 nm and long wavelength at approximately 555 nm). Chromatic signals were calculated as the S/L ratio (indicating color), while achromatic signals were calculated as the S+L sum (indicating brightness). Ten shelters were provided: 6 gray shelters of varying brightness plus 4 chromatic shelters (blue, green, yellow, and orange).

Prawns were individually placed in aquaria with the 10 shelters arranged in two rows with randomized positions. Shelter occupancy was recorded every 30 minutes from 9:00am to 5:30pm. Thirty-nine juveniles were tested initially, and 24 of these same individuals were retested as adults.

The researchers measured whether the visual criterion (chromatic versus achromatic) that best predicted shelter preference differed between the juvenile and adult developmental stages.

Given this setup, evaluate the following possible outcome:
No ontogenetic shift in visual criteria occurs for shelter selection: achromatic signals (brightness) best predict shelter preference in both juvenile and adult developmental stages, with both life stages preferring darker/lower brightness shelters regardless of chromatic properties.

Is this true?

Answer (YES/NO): NO